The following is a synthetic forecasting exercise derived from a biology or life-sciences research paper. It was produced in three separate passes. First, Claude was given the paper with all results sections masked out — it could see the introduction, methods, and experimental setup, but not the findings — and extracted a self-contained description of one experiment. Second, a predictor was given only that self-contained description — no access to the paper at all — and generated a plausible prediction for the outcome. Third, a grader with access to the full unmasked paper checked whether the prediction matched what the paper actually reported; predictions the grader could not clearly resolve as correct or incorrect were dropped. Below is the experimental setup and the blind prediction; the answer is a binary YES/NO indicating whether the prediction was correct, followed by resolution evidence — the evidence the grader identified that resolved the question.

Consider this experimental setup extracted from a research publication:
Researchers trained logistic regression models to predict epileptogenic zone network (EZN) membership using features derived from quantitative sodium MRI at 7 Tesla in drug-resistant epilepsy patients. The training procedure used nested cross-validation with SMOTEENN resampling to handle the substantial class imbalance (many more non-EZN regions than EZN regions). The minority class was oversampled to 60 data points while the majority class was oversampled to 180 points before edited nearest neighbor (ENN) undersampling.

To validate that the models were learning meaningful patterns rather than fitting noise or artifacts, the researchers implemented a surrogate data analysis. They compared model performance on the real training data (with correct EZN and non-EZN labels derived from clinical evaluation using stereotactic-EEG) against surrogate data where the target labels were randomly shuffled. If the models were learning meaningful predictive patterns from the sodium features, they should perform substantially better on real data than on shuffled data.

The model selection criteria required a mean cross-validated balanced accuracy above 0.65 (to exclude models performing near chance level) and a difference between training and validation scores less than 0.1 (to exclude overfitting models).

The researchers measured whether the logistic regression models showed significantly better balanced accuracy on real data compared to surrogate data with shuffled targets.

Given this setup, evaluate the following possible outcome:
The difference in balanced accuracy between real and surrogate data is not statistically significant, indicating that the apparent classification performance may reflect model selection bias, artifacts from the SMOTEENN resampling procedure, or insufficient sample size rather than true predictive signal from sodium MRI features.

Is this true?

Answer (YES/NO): NO